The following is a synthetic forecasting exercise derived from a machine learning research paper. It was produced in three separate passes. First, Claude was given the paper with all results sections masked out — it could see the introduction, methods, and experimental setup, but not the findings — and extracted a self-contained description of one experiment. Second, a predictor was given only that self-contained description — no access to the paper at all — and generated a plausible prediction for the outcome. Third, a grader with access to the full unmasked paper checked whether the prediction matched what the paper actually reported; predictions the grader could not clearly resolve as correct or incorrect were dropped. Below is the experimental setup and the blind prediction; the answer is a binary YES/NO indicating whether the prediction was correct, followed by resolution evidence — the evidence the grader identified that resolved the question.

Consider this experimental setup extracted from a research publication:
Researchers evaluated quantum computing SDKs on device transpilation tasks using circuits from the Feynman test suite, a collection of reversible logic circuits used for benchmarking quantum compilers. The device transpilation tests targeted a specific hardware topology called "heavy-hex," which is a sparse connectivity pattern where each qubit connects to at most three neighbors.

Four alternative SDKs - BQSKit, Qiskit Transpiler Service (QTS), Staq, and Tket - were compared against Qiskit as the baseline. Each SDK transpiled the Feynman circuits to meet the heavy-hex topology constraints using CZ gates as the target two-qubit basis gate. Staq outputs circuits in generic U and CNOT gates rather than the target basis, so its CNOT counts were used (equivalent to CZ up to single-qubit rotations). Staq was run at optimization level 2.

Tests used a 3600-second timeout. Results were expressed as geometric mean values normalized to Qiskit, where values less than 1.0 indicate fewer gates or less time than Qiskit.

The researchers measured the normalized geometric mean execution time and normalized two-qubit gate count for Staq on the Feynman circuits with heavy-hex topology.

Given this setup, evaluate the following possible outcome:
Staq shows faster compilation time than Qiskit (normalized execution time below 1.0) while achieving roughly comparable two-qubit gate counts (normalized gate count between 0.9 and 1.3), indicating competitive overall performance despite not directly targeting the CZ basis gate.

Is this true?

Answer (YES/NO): NO